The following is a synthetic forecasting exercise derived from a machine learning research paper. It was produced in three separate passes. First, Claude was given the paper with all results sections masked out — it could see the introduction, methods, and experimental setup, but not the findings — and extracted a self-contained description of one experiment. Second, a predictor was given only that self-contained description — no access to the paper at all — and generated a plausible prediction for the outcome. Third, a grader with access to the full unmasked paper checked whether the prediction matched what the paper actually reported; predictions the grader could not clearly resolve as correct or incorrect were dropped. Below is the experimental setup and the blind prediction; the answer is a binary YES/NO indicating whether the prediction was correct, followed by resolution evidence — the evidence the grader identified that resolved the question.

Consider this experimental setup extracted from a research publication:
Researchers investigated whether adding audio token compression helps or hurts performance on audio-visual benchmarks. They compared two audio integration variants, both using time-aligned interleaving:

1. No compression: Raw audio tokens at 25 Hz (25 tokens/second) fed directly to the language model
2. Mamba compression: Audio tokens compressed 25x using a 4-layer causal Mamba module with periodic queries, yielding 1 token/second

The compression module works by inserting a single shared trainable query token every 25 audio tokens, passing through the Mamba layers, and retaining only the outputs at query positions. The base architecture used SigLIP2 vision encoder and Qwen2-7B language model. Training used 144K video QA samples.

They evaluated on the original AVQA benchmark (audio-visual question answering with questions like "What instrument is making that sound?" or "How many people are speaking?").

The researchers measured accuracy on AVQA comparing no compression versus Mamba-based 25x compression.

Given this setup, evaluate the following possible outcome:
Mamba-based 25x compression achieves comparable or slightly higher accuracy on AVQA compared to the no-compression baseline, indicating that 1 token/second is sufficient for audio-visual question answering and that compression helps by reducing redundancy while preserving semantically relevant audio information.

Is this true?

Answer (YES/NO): YES